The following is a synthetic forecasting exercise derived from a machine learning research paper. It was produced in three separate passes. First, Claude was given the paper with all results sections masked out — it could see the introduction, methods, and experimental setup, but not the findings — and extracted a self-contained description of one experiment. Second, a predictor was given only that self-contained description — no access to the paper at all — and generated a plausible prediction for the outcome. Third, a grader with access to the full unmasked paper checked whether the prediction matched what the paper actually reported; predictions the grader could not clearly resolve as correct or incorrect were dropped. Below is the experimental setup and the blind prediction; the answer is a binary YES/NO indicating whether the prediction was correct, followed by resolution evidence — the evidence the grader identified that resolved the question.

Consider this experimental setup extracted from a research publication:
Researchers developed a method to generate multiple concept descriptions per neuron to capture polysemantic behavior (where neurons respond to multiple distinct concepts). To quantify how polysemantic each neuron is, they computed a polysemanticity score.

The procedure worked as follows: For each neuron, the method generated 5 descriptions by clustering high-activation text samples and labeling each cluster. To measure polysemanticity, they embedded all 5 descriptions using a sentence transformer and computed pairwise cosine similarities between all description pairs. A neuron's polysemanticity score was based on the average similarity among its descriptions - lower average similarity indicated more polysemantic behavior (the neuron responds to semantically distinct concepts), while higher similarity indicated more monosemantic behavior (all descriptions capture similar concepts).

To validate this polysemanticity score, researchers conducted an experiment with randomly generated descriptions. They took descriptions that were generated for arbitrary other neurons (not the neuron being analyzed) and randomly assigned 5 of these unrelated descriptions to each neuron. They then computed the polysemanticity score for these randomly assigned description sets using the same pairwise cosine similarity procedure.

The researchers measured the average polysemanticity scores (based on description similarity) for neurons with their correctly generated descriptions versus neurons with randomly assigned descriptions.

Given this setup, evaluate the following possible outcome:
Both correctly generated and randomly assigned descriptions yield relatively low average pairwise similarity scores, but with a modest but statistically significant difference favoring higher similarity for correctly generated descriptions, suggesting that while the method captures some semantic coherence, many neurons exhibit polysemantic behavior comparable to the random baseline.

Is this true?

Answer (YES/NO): NO